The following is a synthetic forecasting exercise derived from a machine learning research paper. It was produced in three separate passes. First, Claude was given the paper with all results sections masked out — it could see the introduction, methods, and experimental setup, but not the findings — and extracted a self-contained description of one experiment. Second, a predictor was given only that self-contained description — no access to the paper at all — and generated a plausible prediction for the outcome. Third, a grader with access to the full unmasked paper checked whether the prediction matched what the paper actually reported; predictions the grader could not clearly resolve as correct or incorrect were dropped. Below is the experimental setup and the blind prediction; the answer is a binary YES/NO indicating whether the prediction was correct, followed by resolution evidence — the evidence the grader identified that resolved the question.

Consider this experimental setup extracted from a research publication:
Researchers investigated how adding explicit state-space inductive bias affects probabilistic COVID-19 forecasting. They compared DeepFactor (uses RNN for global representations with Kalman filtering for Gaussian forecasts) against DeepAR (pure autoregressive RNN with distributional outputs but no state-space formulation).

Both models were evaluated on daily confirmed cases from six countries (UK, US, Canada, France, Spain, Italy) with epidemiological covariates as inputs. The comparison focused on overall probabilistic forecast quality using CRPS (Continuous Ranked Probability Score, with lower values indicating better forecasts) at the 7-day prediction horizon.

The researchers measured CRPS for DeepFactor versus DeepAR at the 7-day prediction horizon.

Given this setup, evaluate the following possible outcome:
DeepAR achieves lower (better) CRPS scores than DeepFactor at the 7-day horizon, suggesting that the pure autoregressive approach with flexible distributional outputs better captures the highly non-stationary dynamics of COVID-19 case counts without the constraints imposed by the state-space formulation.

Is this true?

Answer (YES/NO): YES